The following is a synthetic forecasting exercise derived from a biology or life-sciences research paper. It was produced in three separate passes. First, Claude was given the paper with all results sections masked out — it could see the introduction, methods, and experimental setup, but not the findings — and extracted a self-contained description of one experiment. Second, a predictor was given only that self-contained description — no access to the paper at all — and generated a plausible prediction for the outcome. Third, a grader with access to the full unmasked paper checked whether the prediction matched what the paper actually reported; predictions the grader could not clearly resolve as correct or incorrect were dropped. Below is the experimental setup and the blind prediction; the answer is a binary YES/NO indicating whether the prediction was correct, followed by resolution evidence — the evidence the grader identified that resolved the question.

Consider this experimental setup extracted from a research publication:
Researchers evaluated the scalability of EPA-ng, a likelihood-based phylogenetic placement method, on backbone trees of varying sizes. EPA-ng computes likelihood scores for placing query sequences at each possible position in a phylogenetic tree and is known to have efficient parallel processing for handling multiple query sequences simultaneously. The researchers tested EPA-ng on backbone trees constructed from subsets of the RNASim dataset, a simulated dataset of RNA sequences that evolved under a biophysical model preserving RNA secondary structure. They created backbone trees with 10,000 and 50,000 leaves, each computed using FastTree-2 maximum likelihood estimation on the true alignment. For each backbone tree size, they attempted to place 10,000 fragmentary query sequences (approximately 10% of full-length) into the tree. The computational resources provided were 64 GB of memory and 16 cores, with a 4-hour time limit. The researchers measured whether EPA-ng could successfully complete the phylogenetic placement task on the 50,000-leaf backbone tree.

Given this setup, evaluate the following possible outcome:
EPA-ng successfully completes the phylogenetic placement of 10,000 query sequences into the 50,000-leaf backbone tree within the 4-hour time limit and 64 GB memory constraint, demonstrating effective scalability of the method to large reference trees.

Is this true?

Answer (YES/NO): NO